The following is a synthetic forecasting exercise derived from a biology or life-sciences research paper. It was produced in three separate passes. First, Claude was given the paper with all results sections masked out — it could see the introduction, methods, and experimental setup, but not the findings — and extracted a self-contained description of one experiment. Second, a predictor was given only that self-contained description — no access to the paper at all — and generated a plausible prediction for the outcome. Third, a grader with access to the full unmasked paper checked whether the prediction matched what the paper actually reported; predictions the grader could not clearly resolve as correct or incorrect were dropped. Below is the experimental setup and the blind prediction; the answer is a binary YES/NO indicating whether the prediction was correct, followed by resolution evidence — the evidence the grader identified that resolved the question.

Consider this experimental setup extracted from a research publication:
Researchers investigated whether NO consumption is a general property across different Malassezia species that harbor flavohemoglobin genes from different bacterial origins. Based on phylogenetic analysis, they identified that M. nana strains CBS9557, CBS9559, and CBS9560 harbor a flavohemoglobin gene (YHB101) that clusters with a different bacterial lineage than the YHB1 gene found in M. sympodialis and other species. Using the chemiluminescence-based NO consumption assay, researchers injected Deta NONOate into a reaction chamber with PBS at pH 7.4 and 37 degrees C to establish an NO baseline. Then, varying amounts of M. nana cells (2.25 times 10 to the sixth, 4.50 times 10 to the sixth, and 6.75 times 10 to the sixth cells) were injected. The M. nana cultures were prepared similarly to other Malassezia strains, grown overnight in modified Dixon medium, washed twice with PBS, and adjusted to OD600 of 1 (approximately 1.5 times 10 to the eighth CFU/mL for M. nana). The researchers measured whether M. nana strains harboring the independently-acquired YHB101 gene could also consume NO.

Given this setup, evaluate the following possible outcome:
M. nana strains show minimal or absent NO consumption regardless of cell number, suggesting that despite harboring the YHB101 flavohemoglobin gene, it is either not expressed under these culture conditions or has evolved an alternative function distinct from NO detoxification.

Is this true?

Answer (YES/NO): NO